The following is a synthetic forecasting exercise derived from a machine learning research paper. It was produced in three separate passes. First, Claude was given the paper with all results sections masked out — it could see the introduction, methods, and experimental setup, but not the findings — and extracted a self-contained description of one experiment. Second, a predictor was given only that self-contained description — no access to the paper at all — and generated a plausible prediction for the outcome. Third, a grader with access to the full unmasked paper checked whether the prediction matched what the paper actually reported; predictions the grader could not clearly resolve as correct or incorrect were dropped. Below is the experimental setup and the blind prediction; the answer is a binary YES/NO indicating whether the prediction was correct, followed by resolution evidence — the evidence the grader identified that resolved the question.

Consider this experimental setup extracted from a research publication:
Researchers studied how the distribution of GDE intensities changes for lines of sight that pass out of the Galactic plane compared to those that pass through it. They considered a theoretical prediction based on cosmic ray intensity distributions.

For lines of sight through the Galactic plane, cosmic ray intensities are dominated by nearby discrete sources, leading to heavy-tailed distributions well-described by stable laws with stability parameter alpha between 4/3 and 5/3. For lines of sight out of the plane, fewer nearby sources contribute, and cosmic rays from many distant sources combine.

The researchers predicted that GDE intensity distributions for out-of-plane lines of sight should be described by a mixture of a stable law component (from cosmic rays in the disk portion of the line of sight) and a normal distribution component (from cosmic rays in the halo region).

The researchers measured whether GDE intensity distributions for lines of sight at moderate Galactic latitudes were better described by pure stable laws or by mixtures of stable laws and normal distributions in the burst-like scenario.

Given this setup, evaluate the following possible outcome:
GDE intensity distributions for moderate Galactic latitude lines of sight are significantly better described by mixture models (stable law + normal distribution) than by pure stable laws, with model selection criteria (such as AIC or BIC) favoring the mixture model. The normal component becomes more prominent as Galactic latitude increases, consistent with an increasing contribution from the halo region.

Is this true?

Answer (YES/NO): NO